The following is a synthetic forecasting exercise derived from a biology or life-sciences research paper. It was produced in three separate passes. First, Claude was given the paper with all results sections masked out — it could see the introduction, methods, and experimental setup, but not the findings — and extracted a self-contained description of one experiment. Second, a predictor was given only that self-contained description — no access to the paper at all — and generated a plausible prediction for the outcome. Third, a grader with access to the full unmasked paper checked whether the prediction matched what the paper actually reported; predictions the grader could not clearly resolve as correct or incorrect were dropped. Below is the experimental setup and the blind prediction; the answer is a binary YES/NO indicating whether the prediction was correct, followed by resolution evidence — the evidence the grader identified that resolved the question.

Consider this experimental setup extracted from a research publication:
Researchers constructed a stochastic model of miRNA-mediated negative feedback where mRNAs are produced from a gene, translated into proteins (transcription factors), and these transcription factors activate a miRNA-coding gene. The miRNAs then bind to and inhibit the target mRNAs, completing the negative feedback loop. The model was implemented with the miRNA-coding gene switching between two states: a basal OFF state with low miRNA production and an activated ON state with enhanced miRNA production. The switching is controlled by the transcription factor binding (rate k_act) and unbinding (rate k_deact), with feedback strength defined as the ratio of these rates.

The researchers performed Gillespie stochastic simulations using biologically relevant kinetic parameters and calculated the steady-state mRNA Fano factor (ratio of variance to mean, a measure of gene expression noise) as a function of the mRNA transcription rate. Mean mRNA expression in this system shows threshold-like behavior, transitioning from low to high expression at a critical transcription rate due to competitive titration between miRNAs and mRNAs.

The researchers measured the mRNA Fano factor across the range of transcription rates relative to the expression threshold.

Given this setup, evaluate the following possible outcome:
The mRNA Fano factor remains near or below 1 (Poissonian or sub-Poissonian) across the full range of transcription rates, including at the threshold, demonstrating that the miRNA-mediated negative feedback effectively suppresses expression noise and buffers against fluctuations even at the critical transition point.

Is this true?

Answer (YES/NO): NO